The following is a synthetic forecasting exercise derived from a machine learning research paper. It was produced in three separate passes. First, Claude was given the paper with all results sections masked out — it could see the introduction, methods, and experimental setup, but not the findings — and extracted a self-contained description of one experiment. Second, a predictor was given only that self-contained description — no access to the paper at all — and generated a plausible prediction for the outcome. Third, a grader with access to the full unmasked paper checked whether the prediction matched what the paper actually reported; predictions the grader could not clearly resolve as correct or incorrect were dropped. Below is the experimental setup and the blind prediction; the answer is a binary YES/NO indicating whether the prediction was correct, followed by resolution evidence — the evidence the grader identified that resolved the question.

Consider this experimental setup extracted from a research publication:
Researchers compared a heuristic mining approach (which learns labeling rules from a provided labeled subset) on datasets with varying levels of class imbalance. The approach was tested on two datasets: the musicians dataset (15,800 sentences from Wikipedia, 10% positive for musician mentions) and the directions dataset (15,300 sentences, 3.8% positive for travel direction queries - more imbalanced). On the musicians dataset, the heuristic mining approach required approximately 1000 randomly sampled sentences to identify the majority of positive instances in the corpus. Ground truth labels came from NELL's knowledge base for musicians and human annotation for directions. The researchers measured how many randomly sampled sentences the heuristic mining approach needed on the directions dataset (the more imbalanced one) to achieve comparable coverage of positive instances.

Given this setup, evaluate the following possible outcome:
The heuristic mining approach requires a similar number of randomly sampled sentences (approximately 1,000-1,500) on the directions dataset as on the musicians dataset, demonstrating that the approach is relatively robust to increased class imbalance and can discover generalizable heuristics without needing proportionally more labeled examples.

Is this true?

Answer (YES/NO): NO